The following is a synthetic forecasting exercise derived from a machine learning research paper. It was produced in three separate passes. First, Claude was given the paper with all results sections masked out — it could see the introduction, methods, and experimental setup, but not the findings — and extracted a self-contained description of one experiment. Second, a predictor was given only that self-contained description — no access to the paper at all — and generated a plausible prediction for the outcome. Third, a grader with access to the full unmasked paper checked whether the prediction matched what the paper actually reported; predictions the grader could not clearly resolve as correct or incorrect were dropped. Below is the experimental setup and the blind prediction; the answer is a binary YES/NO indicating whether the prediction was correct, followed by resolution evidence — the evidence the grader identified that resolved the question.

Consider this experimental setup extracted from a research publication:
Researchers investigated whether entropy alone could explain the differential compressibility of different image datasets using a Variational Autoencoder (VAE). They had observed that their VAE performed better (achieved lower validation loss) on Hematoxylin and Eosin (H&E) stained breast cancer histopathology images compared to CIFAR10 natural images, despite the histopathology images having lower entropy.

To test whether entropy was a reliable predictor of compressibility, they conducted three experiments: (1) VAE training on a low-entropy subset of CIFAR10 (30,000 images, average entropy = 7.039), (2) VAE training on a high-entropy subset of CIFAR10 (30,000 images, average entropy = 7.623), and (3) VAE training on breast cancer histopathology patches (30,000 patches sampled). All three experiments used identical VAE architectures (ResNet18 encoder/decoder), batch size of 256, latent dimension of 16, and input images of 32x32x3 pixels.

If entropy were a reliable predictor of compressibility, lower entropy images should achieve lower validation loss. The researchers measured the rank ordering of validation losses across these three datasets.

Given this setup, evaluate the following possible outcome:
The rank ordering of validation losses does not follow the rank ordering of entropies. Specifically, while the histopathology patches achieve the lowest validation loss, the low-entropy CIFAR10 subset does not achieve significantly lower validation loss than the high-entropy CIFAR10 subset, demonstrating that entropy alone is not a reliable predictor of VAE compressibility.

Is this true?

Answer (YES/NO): YES